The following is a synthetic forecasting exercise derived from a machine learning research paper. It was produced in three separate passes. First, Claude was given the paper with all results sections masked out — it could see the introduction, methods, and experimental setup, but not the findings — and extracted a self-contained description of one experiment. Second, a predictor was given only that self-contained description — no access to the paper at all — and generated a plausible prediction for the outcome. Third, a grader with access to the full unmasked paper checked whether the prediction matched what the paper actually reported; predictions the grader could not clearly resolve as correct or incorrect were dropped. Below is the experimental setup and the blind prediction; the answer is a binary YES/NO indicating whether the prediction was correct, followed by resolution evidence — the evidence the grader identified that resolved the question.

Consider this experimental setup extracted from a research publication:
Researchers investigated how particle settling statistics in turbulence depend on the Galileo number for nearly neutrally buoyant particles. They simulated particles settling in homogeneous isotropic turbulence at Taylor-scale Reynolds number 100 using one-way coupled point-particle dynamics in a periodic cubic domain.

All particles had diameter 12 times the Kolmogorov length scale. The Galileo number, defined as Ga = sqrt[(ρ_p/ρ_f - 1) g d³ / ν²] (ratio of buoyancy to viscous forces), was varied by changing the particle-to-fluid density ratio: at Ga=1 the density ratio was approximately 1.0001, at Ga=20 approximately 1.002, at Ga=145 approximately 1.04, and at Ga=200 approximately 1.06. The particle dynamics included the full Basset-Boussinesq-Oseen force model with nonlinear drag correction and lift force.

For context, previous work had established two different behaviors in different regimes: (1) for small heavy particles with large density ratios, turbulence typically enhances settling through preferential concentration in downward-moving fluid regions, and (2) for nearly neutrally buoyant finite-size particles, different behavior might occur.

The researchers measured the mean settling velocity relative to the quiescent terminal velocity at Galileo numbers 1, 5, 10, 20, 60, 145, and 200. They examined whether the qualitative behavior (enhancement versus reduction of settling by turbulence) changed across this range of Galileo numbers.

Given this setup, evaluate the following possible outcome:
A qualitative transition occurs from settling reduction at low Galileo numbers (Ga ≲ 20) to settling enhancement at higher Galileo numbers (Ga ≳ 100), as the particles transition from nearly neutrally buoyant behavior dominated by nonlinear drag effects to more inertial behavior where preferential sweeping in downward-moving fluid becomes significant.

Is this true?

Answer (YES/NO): NO